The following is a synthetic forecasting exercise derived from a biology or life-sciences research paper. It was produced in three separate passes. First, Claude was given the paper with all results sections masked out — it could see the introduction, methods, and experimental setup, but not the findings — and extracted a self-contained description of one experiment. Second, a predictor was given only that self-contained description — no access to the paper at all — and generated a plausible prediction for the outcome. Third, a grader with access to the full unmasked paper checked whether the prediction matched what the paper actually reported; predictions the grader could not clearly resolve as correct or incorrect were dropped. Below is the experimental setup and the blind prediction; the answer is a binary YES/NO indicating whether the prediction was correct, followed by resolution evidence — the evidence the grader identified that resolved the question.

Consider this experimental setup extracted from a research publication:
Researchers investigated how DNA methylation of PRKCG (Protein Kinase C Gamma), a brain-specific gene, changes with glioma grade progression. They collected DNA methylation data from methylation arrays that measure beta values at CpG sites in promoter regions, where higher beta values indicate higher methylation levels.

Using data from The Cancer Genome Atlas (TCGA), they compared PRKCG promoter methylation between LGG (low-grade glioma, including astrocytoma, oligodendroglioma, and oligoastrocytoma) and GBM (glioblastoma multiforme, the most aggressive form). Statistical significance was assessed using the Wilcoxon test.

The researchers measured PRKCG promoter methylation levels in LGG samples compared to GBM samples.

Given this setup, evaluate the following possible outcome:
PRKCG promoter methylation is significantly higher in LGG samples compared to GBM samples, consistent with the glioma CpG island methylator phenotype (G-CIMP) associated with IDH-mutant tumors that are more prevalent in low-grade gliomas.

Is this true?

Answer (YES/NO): YES